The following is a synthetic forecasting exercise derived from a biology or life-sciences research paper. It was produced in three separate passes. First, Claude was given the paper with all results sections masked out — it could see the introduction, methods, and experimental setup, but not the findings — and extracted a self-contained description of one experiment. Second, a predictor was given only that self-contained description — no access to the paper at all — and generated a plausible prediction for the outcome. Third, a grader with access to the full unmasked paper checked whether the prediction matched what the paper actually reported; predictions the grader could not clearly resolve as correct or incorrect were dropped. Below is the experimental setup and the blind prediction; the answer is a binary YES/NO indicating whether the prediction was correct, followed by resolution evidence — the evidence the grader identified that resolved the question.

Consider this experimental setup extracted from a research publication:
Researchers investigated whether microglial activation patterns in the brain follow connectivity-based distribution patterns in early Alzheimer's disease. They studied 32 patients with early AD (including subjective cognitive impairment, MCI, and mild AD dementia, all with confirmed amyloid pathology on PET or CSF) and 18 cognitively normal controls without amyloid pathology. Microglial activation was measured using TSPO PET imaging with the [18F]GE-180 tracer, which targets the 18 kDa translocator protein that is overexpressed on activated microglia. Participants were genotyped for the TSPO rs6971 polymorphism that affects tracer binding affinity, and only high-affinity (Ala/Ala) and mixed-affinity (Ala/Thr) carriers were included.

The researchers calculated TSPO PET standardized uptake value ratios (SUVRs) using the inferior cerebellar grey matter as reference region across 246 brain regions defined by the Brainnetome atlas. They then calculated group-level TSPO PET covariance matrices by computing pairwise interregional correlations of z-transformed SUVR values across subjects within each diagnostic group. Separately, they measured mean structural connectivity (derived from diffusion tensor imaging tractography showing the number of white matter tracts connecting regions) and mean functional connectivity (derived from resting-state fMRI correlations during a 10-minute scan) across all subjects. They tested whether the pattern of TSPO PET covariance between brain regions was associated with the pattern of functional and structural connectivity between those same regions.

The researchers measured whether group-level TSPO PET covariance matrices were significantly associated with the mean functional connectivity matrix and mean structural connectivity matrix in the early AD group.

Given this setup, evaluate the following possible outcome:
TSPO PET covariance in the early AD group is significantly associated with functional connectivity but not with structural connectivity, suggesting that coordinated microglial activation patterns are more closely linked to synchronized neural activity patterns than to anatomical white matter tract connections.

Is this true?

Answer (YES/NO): NO